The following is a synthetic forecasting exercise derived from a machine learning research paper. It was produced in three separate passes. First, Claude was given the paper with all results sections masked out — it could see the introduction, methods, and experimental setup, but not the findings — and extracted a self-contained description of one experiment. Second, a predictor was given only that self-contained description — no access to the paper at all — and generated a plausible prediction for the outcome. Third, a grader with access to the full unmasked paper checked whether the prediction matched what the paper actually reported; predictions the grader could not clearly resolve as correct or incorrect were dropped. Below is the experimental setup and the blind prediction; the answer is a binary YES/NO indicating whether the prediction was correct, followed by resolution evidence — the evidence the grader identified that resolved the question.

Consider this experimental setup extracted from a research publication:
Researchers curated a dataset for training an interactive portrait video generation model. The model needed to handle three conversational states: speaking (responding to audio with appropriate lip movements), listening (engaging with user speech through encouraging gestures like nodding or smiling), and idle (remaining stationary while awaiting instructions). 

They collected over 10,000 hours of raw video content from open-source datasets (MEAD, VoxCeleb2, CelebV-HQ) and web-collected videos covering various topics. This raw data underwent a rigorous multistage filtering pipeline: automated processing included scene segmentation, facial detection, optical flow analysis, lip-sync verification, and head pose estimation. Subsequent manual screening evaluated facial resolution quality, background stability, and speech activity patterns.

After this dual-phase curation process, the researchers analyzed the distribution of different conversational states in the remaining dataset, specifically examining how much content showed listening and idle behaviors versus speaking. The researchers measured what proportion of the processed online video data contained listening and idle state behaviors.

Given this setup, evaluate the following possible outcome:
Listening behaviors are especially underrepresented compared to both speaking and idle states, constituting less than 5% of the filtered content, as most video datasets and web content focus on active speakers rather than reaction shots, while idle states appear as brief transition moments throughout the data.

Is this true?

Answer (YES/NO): NO